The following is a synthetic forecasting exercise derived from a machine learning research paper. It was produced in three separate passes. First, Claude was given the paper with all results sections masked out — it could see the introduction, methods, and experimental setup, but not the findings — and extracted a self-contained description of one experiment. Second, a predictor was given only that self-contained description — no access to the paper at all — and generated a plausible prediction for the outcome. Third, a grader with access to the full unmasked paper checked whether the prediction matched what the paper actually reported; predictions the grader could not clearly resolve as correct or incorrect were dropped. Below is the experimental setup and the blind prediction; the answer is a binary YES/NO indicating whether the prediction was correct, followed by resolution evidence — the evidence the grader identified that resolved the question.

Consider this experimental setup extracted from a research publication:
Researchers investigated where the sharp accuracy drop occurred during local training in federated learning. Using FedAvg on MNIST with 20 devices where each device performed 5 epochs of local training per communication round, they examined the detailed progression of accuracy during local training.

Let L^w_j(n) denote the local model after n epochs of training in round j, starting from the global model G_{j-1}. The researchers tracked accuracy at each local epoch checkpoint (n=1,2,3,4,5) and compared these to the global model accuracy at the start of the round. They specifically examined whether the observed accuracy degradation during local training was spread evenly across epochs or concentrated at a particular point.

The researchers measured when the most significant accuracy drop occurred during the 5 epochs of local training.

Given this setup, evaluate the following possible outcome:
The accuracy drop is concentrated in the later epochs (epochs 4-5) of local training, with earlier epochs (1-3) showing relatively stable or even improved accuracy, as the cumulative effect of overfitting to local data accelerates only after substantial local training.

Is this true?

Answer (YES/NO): NO